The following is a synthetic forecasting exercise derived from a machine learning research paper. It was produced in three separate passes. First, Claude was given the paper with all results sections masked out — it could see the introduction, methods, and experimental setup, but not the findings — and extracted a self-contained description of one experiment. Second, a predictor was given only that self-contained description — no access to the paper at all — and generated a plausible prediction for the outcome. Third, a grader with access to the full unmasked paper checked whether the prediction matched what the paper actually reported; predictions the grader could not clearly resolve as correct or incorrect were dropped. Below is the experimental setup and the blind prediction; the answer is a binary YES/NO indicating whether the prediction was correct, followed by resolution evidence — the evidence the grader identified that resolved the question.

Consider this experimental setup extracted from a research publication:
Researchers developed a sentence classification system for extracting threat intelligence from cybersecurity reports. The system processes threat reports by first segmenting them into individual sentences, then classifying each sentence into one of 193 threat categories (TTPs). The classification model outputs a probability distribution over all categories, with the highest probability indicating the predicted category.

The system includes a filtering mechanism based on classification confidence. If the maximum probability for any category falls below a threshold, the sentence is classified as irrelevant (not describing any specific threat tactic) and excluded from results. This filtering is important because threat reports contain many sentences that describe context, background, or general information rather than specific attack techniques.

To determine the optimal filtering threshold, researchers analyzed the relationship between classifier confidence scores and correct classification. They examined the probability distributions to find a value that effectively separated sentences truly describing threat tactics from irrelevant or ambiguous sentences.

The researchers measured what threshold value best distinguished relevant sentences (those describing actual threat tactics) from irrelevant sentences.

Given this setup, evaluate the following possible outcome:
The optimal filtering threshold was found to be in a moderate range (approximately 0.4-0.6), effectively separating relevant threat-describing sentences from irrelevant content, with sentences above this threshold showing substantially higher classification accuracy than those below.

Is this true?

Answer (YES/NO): NO